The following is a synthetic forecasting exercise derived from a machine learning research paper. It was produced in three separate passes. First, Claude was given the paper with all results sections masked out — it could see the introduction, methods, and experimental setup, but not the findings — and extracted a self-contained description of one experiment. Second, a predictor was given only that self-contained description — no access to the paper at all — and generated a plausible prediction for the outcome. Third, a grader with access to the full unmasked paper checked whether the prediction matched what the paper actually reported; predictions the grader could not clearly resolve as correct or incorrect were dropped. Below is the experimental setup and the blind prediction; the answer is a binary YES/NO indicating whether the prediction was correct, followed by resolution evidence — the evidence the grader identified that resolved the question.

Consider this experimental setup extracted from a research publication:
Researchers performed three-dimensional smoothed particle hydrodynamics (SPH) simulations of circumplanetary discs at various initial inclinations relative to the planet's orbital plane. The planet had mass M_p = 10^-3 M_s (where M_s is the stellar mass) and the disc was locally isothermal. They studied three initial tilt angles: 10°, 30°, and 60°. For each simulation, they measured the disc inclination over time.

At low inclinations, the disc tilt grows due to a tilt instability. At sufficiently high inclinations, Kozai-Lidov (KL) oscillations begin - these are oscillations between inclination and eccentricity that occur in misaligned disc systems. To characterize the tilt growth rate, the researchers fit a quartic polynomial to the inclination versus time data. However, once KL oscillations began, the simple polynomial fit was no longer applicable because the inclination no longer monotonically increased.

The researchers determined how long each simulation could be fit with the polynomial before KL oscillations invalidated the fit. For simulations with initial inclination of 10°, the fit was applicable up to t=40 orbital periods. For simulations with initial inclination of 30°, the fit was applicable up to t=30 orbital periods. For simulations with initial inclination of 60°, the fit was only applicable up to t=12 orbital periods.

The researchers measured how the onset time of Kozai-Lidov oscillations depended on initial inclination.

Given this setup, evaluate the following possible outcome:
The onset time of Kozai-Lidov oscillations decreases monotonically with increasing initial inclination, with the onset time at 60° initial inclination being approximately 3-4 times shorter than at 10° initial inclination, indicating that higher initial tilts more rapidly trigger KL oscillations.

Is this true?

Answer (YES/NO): YES